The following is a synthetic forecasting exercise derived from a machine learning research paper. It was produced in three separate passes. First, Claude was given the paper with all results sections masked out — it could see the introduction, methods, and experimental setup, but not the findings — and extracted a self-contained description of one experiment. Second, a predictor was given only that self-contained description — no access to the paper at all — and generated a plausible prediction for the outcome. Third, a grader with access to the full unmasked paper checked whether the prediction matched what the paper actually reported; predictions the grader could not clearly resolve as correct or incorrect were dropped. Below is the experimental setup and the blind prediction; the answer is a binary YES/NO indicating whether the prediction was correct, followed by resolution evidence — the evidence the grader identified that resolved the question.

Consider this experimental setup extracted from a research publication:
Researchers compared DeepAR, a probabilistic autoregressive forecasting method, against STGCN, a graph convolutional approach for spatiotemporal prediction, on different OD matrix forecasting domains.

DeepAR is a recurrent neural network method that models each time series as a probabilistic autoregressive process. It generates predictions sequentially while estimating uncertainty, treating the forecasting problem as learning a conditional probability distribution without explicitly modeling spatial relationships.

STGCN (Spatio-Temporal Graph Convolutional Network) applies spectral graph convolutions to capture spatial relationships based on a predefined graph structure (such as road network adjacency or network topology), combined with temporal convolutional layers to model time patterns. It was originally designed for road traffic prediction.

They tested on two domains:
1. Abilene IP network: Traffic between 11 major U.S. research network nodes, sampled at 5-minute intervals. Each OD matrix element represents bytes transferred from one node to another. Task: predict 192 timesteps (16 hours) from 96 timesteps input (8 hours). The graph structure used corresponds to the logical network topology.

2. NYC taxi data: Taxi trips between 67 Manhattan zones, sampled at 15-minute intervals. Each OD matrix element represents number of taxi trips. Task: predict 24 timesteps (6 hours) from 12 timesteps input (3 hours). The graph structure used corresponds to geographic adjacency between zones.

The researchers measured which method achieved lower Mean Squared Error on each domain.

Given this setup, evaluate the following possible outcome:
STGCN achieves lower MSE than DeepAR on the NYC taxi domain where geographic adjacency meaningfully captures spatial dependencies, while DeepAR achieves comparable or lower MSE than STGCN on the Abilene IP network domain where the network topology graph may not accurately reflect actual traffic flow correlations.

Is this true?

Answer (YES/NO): YES